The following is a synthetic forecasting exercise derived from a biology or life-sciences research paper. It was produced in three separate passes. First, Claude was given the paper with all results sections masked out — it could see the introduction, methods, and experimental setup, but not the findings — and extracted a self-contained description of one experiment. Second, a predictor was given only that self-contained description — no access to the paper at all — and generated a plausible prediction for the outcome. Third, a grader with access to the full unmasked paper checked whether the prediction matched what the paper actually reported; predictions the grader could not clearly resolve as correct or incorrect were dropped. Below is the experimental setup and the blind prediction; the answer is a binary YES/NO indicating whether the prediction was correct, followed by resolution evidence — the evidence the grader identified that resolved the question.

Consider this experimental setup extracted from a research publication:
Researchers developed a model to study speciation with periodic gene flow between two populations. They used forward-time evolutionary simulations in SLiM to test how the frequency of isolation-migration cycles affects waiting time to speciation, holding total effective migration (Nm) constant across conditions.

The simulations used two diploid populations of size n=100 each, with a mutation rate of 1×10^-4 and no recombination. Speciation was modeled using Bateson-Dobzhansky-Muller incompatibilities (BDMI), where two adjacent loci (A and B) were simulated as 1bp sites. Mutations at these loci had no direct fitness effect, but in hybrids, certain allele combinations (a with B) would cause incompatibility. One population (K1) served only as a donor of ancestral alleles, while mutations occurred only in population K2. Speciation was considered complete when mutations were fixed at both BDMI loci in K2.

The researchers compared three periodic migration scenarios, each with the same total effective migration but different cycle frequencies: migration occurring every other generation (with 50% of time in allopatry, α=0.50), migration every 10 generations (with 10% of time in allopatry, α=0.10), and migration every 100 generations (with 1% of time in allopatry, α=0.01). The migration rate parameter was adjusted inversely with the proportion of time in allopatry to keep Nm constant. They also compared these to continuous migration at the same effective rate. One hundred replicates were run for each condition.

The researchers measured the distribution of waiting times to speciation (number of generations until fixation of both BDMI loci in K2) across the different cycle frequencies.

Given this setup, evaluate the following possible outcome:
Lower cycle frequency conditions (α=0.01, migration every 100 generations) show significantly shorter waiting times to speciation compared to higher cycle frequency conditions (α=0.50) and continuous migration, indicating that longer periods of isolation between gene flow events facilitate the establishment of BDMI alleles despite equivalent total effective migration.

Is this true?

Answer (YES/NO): NO